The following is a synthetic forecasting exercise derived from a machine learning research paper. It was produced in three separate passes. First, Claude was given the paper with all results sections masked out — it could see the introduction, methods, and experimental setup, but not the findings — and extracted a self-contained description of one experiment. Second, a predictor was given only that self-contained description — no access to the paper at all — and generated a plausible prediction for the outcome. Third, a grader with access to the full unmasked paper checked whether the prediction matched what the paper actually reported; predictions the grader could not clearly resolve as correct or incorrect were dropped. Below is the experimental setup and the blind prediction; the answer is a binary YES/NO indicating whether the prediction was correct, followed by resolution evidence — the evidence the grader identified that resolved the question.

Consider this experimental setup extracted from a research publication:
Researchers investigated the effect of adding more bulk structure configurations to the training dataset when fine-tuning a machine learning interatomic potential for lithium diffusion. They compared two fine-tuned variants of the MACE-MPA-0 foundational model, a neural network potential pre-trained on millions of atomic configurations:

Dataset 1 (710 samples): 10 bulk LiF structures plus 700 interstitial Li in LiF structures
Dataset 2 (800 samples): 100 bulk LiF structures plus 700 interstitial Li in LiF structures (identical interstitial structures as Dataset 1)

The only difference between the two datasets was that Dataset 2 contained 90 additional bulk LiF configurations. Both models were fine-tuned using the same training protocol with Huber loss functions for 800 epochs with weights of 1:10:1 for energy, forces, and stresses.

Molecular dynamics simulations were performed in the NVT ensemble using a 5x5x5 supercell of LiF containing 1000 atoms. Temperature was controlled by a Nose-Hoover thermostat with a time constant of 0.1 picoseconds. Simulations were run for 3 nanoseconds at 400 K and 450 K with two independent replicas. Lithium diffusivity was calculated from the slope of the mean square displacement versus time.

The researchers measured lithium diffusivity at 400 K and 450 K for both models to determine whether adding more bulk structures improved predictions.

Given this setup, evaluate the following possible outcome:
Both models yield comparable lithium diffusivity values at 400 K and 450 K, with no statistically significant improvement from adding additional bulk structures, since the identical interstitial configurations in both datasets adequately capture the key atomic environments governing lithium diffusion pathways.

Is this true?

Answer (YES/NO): NO